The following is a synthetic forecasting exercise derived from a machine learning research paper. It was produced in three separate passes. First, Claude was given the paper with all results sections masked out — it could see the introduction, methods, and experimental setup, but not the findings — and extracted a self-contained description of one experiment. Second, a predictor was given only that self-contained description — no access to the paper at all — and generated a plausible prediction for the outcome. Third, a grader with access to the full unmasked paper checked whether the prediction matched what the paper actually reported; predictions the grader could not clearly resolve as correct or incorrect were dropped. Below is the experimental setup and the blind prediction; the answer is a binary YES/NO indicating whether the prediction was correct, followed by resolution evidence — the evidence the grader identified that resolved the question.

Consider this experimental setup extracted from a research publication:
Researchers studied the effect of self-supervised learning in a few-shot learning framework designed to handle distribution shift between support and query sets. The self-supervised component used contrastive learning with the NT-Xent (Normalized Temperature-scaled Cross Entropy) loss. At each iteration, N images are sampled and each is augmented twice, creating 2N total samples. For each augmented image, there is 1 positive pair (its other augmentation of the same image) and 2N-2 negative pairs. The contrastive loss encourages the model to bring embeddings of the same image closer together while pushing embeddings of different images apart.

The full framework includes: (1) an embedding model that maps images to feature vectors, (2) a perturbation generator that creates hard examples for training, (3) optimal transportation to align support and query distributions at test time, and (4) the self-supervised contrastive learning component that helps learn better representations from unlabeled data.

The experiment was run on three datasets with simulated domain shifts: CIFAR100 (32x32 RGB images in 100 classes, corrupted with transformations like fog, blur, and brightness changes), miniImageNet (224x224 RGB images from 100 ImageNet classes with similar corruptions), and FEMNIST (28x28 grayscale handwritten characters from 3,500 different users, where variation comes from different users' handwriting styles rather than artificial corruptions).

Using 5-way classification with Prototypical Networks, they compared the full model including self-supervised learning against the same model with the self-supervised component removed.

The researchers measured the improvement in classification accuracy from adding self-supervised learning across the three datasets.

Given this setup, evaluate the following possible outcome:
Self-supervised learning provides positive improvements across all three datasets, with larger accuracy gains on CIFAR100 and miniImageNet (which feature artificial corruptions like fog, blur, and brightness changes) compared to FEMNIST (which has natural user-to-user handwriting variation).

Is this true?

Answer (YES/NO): YES